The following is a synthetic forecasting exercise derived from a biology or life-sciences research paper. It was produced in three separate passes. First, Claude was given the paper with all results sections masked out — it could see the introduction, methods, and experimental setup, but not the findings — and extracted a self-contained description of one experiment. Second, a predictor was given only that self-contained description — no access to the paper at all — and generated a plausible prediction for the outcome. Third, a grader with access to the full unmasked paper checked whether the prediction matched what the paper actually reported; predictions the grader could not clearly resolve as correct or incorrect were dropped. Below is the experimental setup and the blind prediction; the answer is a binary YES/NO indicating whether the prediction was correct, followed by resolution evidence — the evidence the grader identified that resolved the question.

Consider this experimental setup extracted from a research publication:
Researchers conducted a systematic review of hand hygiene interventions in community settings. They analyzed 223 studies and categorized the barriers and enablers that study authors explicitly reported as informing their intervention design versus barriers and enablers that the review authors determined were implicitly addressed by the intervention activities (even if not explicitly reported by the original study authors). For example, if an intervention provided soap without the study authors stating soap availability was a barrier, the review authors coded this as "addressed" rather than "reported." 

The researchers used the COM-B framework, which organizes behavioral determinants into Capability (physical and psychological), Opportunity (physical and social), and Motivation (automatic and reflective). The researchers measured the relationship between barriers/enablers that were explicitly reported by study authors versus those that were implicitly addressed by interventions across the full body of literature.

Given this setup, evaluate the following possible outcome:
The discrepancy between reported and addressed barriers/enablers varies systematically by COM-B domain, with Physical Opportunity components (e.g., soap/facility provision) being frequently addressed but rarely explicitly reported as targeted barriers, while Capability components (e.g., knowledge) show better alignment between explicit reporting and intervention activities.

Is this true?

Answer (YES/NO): NO